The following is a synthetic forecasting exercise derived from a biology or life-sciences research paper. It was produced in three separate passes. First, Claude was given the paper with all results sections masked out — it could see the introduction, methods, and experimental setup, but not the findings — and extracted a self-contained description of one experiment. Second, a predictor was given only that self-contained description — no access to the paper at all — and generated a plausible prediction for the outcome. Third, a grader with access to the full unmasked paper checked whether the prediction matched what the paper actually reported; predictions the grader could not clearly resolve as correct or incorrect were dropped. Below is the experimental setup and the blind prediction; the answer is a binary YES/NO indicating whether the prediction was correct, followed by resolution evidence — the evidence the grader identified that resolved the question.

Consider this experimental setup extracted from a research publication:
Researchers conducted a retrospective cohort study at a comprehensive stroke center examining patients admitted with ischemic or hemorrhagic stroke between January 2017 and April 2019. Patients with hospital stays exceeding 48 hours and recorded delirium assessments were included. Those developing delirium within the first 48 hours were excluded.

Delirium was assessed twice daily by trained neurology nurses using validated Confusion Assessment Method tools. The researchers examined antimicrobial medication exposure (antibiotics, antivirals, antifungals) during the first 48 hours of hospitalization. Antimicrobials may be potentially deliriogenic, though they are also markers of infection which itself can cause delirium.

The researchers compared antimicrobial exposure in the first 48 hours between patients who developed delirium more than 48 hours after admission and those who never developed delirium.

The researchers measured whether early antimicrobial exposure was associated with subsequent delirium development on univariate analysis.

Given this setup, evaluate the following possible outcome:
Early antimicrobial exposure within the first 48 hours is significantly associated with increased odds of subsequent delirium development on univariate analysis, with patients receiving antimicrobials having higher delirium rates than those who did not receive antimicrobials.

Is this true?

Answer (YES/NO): YES